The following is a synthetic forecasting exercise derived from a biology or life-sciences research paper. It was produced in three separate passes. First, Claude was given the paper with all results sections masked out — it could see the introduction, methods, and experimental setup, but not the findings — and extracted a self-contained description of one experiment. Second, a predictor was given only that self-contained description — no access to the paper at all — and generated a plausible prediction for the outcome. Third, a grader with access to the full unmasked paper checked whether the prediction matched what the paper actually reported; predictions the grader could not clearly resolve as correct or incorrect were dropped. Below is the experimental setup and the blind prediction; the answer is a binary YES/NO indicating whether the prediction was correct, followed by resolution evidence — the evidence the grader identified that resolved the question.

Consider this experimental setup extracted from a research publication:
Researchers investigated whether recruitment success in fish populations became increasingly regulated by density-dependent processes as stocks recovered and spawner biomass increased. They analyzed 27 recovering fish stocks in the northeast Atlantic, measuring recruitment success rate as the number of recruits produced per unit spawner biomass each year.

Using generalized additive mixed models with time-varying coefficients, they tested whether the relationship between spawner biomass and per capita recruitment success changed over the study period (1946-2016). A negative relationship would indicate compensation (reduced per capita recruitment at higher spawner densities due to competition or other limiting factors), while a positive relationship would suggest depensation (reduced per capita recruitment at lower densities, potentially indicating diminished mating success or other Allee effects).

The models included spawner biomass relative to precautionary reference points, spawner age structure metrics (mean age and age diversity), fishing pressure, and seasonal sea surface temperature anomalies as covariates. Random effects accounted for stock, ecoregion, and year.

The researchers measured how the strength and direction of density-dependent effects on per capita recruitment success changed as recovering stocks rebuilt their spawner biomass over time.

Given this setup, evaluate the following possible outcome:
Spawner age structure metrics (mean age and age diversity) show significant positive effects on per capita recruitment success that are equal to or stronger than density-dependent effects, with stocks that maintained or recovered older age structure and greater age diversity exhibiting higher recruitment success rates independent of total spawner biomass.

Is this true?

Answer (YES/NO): NO